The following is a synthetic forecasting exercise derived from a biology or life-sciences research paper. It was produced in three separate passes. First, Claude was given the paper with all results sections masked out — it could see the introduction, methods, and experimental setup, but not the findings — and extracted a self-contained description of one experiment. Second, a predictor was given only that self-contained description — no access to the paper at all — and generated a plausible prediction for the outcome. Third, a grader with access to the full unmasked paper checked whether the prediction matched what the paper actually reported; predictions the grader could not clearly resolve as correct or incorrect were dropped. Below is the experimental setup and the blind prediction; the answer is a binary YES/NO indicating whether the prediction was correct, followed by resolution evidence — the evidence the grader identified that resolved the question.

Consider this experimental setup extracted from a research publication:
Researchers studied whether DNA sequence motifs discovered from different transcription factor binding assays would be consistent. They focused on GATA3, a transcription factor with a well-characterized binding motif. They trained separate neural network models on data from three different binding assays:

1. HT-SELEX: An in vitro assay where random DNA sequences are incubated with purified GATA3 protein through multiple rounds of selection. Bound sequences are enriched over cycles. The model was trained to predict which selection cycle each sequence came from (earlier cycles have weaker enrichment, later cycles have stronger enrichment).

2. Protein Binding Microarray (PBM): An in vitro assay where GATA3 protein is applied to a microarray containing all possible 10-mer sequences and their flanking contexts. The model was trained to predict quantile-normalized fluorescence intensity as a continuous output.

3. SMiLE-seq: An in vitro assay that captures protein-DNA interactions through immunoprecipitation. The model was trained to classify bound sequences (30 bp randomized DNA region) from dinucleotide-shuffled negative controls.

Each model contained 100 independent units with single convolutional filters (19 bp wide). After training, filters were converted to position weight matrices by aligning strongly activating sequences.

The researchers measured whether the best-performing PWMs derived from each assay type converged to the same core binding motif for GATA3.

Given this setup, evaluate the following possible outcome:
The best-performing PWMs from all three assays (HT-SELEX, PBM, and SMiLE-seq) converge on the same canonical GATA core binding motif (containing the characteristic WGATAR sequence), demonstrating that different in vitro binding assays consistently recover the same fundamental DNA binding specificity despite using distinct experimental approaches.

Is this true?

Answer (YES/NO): YES